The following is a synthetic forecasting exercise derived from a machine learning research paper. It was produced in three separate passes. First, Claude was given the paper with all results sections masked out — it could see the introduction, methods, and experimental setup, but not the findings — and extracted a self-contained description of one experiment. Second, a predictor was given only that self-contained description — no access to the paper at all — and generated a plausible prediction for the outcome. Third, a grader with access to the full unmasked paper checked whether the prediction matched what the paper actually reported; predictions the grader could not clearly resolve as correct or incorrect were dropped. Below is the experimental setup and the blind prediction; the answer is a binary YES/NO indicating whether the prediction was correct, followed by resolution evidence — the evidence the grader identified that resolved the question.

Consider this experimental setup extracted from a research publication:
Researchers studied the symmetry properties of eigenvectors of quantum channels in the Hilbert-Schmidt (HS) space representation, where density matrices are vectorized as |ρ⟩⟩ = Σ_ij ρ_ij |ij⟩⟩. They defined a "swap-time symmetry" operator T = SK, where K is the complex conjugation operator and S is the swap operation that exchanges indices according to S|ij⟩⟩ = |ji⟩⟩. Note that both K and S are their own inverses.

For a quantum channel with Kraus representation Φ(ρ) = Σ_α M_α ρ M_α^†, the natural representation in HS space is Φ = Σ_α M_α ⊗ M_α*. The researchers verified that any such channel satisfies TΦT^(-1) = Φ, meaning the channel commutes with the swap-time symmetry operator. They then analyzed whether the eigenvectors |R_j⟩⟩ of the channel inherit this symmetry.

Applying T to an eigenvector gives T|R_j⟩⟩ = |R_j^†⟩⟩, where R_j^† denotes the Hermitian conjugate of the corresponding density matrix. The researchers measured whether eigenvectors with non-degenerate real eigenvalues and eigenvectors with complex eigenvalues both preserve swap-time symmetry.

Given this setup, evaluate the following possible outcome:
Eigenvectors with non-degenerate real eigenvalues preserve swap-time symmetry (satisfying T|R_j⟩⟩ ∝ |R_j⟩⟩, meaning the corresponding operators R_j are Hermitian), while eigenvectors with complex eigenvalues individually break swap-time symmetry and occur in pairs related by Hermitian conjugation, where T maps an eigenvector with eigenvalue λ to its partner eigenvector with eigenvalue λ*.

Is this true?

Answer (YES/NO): YES